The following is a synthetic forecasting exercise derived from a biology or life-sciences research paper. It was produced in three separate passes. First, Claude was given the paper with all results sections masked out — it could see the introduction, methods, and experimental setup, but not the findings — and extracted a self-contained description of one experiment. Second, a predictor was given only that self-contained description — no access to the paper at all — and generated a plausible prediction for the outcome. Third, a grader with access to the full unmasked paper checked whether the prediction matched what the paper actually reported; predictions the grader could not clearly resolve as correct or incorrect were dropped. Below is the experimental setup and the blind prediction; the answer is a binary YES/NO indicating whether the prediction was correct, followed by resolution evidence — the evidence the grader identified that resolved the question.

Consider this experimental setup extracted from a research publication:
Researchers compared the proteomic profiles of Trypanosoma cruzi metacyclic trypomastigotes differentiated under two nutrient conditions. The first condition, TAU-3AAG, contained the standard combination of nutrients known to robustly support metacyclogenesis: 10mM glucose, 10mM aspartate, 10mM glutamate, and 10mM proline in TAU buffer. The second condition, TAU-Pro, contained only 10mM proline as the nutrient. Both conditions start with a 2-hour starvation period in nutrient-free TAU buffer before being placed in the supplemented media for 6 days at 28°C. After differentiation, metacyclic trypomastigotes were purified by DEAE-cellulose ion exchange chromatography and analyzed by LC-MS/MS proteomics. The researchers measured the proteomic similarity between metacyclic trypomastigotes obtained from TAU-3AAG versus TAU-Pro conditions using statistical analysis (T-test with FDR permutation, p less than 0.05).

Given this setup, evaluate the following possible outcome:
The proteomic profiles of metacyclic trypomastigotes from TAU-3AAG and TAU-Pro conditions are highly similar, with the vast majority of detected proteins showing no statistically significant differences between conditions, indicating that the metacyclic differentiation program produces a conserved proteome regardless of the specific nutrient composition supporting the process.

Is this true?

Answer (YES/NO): YES